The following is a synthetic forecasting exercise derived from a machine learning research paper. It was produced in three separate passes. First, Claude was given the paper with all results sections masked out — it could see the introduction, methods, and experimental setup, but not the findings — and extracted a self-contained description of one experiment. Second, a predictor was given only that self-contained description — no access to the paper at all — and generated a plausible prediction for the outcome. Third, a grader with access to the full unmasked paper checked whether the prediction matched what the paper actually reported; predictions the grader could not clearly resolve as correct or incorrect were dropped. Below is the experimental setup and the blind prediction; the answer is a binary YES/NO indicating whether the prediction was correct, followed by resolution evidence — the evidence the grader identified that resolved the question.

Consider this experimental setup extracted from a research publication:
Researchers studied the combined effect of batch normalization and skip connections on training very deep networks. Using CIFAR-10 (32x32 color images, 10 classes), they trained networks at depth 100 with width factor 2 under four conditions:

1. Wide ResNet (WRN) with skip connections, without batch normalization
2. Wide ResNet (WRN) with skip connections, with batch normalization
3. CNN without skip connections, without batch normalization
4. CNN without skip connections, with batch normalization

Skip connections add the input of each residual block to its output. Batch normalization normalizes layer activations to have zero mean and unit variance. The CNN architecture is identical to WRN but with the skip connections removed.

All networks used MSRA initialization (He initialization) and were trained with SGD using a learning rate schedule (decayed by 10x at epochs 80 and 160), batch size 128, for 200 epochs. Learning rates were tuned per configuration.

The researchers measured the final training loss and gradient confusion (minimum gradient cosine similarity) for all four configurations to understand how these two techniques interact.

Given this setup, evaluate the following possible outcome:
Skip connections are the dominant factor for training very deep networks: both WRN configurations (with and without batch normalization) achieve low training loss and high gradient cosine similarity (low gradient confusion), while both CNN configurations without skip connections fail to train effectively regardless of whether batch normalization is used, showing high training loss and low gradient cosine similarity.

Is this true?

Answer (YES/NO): NO